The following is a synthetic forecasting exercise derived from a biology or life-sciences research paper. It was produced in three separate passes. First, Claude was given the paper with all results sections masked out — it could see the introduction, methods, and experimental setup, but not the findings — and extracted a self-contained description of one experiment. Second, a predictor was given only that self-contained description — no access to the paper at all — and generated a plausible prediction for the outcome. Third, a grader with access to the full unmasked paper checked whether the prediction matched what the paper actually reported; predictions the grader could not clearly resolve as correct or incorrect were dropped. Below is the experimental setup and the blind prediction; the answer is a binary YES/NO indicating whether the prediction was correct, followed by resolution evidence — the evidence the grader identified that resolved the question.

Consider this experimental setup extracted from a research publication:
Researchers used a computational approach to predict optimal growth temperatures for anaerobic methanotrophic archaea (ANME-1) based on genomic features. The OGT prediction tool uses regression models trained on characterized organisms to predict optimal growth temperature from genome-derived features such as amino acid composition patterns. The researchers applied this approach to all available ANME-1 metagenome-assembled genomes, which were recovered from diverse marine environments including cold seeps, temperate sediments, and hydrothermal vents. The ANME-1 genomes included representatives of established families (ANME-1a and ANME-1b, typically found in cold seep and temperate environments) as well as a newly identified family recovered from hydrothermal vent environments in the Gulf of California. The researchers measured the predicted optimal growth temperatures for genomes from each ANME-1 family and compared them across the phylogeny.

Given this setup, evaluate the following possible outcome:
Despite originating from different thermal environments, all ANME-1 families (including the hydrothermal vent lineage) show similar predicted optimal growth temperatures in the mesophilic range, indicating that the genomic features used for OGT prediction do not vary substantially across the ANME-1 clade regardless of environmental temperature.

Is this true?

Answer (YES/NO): NO